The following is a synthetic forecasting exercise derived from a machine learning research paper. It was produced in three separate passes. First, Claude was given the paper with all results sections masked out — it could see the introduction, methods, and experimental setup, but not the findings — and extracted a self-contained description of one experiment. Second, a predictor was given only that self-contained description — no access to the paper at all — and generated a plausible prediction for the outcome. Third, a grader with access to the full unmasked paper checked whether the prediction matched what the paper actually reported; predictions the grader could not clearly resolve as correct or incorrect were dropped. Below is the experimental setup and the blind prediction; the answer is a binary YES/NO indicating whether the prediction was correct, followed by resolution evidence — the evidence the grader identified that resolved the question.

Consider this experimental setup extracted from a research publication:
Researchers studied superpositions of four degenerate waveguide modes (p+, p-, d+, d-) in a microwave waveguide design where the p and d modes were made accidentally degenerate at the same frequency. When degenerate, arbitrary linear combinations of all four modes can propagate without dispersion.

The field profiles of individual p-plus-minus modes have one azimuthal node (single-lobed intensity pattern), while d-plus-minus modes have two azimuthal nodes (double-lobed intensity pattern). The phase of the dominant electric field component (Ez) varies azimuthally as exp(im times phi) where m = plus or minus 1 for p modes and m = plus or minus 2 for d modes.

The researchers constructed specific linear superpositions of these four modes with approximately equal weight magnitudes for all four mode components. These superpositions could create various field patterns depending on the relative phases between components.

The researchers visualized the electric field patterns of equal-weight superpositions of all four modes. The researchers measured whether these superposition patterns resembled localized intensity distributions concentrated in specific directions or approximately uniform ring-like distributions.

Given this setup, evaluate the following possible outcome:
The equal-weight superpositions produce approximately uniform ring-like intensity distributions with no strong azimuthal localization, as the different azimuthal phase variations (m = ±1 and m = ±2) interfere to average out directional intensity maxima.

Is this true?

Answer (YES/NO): NO